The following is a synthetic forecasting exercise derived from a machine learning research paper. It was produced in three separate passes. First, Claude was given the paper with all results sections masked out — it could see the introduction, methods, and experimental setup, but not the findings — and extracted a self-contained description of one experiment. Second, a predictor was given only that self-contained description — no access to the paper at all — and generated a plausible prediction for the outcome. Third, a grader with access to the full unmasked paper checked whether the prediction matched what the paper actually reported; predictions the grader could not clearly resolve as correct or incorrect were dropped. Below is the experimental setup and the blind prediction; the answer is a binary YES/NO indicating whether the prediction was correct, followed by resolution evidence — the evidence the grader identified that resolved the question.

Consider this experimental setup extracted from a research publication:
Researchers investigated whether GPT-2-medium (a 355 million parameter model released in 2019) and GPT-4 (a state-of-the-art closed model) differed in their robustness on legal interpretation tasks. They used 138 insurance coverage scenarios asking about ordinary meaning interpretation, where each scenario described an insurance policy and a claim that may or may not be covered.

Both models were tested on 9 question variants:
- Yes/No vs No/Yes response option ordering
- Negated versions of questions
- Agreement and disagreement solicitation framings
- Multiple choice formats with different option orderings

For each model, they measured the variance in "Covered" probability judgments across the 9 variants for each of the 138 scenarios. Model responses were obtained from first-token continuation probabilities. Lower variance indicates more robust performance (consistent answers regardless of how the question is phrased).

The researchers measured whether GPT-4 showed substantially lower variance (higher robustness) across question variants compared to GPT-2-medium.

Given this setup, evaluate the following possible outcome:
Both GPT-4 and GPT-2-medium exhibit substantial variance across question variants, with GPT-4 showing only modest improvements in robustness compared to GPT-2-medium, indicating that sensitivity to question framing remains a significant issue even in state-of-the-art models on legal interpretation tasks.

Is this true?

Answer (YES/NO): NO